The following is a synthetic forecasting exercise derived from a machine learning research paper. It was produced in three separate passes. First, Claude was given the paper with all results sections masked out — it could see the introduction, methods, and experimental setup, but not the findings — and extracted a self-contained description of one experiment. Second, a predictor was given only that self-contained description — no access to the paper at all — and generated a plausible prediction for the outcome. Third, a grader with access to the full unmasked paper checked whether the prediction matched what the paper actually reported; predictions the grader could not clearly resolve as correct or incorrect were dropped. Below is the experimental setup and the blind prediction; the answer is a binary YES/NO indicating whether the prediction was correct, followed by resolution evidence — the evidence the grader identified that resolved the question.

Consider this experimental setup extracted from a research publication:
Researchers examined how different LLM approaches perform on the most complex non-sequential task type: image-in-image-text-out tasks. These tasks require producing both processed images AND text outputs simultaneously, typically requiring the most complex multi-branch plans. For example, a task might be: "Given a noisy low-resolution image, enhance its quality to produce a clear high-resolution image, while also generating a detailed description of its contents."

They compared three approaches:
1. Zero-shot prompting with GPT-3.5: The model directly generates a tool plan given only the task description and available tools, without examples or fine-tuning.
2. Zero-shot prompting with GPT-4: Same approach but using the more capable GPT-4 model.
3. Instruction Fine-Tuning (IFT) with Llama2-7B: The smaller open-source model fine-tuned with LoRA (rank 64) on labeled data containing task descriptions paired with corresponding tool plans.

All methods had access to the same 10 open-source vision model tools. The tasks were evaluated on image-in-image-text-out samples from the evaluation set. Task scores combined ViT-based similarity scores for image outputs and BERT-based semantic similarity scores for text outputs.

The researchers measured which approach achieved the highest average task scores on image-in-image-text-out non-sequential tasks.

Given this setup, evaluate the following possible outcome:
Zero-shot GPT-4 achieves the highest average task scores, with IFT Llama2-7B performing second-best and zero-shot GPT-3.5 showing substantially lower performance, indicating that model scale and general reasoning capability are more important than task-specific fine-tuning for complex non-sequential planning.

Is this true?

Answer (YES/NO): NO